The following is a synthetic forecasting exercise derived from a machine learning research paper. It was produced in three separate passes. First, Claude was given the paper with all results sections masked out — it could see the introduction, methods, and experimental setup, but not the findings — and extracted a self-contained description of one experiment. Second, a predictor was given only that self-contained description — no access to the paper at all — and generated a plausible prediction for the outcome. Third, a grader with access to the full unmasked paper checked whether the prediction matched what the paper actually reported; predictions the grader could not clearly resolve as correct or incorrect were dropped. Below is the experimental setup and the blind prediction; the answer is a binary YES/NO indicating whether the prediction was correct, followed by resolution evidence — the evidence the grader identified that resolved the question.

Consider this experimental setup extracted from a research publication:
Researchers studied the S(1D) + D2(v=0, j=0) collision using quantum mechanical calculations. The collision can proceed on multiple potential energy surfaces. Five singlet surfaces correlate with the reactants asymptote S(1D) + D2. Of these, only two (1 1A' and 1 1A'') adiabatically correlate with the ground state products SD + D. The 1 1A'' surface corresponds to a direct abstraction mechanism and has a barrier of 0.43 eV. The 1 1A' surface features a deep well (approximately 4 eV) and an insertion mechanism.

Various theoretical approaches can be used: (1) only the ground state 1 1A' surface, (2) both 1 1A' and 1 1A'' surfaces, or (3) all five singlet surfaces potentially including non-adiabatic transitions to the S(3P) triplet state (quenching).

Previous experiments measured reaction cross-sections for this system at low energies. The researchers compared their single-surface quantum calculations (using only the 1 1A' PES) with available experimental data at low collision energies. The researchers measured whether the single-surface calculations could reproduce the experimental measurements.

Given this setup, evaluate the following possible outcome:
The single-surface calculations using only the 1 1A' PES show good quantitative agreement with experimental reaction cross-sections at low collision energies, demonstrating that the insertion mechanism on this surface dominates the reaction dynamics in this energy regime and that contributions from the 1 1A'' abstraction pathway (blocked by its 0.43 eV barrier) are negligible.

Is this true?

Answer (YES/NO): YES